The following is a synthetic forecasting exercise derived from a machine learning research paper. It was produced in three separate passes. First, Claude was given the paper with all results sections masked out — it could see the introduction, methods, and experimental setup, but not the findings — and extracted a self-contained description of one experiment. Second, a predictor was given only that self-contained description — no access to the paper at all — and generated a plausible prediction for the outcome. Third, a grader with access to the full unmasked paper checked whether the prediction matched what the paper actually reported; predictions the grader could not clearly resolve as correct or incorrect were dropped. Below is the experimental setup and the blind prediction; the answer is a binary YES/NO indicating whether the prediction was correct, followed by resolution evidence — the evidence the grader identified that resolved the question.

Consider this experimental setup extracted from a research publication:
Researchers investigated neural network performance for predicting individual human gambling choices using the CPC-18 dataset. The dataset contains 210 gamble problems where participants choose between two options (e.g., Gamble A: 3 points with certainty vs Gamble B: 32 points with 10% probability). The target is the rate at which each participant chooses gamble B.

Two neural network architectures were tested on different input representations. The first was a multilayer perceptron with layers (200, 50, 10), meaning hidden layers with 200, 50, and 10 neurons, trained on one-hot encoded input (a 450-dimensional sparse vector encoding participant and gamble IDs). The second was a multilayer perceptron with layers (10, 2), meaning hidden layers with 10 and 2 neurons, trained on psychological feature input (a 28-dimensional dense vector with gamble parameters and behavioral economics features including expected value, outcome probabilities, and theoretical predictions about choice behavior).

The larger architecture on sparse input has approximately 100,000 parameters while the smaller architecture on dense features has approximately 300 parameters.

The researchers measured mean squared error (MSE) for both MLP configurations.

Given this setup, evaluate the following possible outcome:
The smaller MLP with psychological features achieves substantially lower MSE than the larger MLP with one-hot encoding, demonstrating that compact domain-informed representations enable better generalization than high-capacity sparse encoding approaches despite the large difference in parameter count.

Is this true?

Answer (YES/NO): NO